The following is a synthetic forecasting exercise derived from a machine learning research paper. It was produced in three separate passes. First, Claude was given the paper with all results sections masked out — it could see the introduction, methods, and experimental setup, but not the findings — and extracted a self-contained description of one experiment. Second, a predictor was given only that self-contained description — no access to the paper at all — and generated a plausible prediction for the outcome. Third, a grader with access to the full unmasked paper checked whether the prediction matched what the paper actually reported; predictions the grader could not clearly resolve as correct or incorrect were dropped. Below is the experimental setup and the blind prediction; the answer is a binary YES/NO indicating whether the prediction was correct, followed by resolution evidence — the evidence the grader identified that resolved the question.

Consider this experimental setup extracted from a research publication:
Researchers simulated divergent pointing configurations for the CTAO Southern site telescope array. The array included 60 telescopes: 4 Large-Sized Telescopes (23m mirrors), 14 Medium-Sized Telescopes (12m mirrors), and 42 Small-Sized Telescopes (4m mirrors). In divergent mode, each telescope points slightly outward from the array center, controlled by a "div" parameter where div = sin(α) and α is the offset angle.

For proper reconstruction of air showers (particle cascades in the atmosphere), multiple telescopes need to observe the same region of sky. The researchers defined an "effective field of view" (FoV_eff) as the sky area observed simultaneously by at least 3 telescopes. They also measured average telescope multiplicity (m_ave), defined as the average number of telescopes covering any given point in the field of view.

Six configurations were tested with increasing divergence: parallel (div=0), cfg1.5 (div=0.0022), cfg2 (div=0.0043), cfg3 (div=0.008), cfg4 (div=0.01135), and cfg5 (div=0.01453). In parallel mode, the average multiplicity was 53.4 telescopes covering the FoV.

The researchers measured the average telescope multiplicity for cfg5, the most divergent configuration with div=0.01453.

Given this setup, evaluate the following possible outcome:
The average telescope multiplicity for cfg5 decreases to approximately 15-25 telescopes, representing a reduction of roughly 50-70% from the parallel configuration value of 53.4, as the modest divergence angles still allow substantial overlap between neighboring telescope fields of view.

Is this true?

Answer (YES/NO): NO